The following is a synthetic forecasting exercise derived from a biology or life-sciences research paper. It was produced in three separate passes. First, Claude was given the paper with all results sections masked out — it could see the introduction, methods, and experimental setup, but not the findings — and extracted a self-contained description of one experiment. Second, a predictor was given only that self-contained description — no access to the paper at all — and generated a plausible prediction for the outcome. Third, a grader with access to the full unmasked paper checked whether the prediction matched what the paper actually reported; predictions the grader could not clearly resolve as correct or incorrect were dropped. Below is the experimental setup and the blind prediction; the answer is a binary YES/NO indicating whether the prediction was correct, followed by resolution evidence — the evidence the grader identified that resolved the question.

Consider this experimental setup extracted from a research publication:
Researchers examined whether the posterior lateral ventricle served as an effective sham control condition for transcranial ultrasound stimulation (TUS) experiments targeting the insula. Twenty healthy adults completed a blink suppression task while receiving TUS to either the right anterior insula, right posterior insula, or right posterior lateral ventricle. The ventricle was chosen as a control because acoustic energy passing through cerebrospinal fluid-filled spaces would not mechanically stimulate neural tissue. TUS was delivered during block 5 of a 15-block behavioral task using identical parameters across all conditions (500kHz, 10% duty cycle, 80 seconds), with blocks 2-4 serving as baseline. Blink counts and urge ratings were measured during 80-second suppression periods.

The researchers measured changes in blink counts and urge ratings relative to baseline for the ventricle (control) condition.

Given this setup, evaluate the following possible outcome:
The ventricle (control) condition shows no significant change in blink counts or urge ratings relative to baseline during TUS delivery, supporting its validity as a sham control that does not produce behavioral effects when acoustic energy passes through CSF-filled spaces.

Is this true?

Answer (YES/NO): NO